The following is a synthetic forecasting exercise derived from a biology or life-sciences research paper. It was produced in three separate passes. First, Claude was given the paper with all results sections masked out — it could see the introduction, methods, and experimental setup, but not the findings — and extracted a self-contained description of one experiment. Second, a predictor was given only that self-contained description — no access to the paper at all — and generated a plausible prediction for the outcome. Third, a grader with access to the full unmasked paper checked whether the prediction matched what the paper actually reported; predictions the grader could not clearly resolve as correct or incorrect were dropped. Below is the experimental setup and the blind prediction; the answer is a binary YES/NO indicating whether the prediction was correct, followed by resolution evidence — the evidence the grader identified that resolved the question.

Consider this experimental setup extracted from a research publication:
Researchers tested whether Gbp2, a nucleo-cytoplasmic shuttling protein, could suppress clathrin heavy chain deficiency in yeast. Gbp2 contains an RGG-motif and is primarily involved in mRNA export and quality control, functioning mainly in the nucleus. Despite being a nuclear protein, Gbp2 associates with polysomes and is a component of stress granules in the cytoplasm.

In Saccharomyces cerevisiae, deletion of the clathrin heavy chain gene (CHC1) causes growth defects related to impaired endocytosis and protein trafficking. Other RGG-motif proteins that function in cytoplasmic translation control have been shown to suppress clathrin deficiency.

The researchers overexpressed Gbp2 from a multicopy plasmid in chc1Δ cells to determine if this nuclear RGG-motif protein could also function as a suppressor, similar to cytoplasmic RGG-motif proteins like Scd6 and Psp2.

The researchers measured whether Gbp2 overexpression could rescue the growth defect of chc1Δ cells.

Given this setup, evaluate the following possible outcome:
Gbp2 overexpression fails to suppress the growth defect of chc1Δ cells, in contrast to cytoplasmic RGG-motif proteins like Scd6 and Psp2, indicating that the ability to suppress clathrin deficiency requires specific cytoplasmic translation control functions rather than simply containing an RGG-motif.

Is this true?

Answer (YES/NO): YES